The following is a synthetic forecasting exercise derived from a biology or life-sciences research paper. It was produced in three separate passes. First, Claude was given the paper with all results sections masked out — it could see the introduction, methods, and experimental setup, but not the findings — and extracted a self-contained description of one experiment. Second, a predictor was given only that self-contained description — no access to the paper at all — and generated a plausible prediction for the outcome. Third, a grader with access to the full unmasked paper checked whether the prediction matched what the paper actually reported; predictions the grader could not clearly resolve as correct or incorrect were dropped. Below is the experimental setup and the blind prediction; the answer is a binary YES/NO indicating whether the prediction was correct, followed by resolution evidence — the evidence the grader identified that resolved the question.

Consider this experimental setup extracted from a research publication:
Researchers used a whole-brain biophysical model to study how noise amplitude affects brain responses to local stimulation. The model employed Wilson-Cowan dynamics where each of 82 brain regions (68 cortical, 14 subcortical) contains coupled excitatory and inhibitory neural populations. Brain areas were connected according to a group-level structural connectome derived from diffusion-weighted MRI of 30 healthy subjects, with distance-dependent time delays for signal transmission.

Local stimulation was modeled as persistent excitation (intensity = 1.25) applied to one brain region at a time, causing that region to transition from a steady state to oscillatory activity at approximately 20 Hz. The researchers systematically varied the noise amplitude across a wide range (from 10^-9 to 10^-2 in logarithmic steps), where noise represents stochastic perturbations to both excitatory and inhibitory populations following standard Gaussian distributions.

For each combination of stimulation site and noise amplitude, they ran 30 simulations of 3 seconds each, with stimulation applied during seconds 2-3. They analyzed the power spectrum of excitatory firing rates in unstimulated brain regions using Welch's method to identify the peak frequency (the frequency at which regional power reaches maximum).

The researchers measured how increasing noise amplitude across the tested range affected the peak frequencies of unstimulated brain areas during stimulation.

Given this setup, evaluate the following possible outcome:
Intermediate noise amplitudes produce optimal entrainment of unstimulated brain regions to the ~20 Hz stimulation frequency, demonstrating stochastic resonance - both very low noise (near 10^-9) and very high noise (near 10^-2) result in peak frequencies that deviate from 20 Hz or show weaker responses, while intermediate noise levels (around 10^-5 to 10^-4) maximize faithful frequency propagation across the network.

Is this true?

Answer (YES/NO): NO